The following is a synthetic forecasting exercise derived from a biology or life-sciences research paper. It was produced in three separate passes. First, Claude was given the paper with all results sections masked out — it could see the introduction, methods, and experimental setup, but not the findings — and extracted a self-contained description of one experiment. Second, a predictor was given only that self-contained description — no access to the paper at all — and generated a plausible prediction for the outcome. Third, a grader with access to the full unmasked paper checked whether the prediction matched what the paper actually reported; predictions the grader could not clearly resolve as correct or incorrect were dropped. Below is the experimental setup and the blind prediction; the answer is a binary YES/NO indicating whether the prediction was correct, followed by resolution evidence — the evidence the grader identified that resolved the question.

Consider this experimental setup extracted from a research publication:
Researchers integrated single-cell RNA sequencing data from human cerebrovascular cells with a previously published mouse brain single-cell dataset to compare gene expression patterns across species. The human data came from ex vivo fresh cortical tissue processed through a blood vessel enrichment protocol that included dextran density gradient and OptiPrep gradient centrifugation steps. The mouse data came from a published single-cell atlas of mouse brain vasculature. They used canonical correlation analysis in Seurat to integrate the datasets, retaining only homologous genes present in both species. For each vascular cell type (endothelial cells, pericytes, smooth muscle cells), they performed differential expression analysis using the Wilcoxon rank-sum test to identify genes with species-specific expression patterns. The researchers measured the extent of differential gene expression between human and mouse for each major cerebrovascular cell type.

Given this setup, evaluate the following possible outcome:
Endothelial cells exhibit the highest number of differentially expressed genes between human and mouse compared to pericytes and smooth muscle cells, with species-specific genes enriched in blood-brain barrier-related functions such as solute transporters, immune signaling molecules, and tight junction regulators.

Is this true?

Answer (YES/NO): NO